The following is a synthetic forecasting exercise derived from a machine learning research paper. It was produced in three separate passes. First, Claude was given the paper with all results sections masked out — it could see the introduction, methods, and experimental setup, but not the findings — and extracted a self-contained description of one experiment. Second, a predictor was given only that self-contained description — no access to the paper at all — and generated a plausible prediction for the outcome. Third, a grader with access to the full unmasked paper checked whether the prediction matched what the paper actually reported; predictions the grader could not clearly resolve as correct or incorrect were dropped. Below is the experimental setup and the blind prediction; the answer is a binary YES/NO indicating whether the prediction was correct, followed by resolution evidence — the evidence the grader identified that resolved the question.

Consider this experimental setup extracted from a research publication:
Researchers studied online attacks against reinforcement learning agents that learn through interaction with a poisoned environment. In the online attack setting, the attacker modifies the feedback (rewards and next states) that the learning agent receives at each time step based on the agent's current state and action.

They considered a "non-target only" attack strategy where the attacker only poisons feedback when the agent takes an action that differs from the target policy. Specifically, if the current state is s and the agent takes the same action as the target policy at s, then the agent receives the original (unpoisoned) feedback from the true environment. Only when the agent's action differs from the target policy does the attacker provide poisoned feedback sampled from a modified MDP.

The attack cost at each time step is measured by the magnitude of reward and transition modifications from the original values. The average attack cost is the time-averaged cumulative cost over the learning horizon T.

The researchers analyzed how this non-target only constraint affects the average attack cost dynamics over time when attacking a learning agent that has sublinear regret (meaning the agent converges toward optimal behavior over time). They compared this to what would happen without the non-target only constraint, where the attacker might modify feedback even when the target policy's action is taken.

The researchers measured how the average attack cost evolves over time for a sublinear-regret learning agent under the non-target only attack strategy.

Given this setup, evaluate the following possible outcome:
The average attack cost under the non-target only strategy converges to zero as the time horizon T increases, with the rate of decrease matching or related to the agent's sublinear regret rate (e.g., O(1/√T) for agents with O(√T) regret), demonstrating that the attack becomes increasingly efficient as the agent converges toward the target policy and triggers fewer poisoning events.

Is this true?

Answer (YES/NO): YES